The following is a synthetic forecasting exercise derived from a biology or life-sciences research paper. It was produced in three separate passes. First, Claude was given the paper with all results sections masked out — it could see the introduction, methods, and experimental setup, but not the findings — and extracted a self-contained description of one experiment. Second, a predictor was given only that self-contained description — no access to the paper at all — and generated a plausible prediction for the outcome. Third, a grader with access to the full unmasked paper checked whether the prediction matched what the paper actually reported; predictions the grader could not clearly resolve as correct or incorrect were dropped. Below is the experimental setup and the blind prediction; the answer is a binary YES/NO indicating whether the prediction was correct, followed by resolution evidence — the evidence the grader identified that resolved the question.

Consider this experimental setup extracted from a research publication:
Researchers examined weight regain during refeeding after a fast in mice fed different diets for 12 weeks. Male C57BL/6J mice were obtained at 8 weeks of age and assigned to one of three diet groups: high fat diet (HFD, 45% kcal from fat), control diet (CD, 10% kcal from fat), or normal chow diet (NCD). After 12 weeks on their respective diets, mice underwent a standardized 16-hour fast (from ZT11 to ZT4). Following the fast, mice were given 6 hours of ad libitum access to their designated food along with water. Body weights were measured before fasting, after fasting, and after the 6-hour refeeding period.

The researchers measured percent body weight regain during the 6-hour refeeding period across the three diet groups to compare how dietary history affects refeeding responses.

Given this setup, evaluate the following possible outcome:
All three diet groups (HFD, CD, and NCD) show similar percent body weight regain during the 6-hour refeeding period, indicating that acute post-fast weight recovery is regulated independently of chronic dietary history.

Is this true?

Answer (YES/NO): NO